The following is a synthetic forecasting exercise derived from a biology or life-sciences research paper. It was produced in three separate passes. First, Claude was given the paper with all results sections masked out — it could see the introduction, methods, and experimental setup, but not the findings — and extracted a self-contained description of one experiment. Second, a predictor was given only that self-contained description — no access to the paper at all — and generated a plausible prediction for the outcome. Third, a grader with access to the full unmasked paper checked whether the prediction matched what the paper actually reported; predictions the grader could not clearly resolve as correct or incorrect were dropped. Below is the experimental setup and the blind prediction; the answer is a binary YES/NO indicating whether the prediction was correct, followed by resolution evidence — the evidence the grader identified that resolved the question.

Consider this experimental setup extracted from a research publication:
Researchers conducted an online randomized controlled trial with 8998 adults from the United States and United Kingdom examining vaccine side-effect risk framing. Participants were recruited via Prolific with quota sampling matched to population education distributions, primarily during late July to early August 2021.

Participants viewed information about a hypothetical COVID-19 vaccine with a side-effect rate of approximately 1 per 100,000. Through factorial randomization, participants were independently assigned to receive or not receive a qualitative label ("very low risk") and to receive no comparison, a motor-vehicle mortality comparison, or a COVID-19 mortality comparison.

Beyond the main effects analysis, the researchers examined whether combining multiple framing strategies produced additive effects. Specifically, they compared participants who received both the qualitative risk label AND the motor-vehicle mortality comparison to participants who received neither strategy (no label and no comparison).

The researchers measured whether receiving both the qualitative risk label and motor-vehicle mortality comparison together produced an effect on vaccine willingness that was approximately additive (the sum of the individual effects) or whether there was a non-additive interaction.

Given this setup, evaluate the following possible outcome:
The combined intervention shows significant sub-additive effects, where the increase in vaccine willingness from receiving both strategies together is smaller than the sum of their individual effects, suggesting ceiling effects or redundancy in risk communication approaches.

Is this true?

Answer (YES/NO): NO